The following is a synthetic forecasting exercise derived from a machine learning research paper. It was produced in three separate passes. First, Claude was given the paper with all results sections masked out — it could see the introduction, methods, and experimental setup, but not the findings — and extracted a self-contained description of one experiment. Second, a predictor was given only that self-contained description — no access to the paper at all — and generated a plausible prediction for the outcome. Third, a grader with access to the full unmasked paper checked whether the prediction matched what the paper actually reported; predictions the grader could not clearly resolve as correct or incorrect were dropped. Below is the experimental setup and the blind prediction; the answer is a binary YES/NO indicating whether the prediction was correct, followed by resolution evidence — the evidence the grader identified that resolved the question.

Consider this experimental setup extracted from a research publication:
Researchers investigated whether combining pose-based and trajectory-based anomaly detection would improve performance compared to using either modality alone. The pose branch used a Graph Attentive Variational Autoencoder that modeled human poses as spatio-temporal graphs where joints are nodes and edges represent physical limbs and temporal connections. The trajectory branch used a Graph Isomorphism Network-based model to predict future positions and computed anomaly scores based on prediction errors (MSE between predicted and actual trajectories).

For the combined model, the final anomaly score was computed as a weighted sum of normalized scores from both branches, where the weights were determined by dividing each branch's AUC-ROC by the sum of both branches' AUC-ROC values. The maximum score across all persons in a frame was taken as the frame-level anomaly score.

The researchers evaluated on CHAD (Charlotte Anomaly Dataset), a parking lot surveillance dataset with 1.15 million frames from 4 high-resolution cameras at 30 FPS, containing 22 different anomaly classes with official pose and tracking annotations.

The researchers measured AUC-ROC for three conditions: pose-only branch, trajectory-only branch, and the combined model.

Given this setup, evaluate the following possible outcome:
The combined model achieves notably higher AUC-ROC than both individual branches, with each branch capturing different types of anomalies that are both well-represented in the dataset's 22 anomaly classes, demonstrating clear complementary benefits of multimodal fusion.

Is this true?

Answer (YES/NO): NO